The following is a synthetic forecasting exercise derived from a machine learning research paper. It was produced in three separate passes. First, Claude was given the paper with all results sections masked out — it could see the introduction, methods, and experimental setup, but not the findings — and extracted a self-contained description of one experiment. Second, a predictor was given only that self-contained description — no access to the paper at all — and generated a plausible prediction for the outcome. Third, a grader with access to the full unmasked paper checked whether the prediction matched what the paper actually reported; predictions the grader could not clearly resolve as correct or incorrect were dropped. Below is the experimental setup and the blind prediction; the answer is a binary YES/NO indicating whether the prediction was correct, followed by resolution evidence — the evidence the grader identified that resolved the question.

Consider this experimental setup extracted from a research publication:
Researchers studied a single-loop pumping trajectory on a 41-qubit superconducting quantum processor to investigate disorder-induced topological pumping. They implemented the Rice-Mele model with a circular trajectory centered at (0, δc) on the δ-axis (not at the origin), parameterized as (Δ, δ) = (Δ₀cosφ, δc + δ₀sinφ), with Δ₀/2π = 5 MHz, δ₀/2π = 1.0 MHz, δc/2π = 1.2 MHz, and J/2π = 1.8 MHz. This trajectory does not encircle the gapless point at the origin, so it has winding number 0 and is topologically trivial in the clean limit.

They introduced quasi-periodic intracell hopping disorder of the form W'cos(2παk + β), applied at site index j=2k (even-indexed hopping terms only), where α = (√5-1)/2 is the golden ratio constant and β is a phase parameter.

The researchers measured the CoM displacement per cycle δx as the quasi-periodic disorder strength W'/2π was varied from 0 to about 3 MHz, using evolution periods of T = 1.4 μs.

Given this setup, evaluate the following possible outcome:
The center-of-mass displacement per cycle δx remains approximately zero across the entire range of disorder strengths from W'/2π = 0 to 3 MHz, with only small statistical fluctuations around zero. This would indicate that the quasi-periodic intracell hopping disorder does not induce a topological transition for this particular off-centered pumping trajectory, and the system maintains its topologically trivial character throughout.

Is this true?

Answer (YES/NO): NO